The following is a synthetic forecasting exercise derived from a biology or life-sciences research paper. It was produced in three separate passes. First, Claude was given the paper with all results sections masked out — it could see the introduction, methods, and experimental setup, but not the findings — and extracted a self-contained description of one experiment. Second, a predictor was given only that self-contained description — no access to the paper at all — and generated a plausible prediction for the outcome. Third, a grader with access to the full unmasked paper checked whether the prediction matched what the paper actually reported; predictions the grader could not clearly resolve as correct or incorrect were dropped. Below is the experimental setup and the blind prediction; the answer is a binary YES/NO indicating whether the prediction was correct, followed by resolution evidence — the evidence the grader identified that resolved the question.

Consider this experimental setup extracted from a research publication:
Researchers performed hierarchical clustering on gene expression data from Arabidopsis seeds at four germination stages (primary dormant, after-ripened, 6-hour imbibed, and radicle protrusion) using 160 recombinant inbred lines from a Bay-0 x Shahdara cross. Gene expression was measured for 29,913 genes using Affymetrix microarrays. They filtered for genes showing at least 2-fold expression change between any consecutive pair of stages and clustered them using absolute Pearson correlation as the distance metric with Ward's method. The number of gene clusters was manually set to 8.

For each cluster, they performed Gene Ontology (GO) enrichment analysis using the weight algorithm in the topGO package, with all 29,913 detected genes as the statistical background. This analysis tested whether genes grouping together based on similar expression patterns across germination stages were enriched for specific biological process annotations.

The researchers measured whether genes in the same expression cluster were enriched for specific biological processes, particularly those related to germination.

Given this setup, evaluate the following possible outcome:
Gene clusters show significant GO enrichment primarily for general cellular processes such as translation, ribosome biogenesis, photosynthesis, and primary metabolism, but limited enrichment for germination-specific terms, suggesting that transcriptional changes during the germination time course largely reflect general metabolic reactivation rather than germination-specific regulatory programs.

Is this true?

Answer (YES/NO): NO